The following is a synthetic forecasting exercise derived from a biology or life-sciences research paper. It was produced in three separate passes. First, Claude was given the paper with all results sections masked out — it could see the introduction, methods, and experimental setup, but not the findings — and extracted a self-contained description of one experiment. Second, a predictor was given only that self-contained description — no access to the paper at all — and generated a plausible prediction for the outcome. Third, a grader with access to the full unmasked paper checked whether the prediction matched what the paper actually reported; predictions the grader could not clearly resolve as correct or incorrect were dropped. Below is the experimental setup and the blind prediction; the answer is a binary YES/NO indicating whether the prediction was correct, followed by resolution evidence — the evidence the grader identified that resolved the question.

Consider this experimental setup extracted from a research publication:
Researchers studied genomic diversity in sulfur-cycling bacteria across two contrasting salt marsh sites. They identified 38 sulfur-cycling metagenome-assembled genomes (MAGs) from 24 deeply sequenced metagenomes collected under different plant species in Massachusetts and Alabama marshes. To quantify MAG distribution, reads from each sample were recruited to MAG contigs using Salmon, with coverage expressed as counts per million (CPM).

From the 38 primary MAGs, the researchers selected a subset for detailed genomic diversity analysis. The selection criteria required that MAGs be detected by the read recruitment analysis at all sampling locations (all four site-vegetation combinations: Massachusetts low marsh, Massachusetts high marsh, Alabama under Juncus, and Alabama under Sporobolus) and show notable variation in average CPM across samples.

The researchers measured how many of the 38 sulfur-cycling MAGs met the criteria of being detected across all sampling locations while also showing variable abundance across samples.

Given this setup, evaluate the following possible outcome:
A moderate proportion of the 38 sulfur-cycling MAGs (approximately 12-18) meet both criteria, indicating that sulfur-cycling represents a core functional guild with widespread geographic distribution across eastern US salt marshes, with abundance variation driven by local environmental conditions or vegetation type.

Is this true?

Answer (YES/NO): NO